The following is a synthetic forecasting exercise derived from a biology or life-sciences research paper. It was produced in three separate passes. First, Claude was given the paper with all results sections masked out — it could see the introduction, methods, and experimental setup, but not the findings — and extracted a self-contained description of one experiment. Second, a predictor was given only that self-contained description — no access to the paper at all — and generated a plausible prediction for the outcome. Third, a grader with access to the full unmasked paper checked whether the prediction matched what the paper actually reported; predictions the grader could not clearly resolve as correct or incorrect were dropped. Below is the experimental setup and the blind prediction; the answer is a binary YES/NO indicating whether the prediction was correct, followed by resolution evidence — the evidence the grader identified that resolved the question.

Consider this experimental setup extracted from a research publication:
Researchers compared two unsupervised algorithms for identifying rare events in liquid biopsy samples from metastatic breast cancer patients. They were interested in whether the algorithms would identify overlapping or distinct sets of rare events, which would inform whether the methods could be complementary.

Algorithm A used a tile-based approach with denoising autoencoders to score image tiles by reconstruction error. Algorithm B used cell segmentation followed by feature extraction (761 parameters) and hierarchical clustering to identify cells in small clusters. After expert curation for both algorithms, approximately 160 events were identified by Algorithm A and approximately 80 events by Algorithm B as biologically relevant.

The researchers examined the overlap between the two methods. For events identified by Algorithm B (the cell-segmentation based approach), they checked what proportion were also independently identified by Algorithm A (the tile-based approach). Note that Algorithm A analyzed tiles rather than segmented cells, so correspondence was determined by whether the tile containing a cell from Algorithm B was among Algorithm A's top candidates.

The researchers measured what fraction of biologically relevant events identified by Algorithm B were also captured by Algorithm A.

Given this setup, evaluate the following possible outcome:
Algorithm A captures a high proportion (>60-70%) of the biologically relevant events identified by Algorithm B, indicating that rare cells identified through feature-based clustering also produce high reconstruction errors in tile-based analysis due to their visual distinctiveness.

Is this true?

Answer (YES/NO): YES